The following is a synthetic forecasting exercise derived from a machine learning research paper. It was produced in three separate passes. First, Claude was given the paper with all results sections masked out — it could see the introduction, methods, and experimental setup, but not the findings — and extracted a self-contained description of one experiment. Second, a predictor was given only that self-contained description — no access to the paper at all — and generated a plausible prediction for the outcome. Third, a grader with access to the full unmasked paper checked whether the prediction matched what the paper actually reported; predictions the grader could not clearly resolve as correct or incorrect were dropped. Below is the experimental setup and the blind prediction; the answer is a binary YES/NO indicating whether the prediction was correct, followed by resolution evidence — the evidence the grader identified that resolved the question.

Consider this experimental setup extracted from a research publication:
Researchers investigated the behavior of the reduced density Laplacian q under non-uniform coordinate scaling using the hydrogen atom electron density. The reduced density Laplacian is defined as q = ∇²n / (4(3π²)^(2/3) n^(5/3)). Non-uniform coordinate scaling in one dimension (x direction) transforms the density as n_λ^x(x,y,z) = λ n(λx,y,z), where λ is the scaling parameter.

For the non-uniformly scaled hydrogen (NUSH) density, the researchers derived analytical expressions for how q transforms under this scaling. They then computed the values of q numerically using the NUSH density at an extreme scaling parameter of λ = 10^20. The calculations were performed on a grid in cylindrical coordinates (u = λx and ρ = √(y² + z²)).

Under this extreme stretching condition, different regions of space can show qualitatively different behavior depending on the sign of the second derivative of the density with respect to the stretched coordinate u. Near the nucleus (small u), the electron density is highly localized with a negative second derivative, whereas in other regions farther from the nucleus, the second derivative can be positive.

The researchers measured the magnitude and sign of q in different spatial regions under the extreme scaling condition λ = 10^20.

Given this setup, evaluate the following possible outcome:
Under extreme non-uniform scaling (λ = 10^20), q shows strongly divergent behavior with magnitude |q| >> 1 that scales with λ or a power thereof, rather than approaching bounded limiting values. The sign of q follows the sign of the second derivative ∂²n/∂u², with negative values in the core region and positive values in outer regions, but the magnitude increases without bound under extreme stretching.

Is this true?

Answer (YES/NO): YES